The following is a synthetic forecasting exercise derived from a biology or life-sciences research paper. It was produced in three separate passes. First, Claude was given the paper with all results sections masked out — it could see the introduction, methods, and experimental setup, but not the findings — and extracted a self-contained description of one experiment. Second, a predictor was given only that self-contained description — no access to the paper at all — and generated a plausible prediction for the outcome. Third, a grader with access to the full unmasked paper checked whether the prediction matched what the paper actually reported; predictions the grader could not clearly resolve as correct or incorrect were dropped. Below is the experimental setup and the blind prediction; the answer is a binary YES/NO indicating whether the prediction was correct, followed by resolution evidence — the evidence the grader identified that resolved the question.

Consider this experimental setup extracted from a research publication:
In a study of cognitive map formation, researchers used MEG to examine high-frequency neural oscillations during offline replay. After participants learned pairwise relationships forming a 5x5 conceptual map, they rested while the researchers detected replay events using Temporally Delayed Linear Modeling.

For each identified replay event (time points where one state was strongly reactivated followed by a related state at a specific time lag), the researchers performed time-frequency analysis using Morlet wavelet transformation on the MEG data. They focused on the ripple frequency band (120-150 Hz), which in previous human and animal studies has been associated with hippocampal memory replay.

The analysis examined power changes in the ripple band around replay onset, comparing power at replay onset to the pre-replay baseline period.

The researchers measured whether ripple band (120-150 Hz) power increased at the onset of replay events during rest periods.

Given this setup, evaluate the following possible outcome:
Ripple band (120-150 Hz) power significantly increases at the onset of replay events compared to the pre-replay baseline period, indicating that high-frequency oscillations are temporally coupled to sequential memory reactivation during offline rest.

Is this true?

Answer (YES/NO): YES